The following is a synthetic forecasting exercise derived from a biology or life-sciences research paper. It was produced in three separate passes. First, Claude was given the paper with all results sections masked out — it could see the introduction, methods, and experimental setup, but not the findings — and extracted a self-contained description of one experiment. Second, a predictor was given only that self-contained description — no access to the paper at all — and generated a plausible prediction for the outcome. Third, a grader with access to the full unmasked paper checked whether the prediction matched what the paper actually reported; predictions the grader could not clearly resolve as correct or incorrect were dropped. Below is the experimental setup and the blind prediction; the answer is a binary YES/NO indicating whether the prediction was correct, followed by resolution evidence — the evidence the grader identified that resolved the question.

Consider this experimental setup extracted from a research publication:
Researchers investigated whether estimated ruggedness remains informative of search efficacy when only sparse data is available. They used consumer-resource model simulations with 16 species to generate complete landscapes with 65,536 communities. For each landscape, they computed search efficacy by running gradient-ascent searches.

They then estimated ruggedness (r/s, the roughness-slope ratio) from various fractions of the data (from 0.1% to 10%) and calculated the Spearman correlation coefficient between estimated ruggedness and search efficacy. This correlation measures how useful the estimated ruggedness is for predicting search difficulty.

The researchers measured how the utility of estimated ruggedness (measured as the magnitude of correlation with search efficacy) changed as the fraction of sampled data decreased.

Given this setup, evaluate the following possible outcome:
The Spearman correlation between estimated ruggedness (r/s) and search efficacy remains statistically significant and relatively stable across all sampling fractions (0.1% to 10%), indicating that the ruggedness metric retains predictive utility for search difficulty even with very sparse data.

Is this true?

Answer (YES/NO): YES